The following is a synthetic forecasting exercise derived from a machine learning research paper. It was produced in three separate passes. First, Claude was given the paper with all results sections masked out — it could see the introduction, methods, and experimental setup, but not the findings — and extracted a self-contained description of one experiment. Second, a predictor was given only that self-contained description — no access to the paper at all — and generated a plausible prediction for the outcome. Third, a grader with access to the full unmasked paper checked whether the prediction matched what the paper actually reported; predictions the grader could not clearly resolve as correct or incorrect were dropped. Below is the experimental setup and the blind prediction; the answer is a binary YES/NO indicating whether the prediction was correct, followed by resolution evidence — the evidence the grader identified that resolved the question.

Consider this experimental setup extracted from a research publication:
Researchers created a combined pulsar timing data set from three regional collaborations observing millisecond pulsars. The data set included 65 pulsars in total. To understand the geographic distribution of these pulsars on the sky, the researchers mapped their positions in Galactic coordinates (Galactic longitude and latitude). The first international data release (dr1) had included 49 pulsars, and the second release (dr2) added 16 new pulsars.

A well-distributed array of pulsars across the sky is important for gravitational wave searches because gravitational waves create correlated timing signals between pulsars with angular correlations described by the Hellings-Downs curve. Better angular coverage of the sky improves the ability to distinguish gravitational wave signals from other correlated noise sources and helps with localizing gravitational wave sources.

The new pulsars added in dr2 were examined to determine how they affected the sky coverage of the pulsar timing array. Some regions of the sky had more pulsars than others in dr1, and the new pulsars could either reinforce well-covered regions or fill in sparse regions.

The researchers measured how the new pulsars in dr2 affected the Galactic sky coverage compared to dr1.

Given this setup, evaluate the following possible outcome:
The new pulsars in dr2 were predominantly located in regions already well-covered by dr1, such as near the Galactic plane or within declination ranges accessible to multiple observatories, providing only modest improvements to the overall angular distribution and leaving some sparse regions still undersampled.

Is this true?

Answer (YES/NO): NO